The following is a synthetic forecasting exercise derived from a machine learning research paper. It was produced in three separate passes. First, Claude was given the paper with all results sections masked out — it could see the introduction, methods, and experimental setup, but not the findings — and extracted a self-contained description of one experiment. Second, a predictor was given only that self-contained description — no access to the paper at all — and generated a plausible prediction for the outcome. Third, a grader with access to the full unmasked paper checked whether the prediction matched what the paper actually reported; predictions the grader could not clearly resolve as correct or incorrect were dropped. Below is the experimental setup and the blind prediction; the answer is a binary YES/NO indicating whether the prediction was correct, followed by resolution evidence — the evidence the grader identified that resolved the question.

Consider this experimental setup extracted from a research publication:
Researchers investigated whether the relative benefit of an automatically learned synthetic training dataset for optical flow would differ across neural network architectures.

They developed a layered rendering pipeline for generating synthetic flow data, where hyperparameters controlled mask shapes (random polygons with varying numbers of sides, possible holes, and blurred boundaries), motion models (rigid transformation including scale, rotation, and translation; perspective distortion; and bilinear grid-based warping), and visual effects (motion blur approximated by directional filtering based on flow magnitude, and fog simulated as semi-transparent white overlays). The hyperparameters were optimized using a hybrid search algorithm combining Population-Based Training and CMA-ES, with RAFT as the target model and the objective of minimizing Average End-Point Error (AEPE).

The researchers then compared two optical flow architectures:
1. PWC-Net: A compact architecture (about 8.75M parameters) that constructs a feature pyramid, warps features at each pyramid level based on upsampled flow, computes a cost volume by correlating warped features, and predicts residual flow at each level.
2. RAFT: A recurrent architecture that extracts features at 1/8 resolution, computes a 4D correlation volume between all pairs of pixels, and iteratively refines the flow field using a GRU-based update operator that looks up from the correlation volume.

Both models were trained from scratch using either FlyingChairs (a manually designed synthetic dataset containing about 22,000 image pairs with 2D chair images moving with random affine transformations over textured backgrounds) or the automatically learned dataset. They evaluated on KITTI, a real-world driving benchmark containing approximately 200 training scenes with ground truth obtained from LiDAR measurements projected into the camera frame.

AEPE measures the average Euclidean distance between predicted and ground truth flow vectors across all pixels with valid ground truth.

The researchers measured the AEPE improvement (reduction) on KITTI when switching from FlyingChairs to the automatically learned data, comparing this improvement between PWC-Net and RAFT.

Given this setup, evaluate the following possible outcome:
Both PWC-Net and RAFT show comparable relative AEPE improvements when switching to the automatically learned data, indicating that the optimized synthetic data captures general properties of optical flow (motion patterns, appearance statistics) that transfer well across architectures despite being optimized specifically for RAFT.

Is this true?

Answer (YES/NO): YES